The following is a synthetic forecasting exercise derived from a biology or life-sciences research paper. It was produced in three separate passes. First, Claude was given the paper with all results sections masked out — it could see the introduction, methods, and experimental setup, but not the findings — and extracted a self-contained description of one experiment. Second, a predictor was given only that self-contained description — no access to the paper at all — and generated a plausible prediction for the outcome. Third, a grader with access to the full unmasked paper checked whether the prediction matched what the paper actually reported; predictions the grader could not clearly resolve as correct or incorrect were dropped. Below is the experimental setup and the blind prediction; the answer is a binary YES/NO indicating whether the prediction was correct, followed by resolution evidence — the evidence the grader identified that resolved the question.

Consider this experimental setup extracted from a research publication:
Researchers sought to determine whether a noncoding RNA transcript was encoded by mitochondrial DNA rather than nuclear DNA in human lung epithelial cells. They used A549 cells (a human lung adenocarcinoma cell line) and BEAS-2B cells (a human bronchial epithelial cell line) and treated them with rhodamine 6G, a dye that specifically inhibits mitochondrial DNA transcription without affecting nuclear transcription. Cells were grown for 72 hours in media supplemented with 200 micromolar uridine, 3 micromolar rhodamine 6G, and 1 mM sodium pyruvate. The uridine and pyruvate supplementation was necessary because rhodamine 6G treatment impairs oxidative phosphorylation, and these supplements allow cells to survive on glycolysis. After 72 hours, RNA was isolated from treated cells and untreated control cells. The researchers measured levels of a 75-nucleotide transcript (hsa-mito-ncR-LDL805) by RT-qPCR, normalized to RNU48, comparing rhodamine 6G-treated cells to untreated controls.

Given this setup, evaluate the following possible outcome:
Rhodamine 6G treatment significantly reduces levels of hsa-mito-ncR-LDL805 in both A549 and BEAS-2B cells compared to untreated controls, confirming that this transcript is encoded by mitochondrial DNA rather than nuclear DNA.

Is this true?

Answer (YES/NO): YES